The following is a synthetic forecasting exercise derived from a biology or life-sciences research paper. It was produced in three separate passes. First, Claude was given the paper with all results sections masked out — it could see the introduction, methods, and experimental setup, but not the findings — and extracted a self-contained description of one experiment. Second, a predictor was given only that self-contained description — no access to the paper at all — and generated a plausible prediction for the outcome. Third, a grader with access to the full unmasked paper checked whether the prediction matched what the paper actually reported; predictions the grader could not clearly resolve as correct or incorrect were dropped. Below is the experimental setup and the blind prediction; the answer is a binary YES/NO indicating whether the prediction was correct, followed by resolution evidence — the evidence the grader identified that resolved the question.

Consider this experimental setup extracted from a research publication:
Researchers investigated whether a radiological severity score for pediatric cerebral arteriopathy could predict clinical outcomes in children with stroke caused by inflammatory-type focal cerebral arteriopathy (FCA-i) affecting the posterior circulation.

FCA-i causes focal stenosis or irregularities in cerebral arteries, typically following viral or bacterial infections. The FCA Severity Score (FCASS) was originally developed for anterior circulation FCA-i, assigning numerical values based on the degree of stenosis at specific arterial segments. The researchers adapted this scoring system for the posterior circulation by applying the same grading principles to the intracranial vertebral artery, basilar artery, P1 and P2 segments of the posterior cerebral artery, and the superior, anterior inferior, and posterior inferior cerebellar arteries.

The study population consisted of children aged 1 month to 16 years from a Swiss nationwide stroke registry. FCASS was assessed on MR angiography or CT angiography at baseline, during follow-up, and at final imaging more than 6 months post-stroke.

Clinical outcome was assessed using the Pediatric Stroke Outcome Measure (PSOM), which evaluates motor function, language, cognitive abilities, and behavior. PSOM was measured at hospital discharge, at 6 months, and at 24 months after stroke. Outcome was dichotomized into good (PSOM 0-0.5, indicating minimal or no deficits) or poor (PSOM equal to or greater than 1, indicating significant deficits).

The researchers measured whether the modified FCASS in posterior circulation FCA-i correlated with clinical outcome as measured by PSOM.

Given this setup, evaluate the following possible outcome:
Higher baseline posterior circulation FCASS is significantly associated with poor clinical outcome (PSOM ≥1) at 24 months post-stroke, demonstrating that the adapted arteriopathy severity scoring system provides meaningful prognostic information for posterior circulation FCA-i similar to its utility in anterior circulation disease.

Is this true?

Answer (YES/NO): NO